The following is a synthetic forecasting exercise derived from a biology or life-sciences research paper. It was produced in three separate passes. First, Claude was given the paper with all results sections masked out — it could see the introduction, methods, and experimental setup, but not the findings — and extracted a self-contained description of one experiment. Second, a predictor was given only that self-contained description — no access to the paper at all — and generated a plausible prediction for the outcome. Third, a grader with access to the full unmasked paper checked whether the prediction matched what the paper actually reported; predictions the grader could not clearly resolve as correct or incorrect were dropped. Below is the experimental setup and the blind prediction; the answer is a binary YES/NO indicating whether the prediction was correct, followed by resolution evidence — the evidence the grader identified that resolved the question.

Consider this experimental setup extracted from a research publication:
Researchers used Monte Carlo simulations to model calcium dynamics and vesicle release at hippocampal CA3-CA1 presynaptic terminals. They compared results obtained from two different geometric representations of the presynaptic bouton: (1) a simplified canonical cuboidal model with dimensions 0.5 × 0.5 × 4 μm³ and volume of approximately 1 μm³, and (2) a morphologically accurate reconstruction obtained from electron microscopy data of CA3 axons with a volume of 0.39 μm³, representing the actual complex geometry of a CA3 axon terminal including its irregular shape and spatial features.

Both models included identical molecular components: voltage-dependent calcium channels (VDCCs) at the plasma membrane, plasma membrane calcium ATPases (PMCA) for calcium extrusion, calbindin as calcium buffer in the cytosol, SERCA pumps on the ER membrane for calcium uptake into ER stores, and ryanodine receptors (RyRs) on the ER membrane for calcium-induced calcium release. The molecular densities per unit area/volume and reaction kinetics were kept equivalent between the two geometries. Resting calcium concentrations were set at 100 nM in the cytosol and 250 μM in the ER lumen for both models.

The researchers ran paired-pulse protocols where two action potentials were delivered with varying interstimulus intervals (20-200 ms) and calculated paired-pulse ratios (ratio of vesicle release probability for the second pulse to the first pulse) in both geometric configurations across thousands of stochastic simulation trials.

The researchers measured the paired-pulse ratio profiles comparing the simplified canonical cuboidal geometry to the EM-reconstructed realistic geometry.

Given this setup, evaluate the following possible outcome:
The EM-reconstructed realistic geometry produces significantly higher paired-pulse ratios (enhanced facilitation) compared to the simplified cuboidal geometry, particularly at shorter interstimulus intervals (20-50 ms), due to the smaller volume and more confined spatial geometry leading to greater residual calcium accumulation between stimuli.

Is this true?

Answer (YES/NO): NO